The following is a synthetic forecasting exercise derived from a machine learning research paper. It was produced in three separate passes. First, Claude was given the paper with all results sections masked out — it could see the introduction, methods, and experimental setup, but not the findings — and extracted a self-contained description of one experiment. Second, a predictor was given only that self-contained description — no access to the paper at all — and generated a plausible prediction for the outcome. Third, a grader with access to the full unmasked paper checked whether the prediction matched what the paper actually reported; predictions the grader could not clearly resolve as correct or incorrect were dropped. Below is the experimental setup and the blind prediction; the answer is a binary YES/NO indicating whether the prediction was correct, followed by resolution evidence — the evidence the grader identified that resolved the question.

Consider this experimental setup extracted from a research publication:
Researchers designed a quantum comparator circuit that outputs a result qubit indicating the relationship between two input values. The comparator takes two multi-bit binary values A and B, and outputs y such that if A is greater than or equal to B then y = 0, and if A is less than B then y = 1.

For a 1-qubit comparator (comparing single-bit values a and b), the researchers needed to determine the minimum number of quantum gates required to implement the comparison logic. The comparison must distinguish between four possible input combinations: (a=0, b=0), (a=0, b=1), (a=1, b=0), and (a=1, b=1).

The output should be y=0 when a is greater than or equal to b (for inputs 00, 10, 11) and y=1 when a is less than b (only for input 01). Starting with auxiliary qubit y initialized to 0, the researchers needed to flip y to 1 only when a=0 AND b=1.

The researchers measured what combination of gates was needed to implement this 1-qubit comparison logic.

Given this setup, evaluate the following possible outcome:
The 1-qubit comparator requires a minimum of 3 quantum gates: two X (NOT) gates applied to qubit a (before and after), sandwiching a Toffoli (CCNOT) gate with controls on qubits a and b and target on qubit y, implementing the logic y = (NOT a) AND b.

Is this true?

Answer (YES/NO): NO